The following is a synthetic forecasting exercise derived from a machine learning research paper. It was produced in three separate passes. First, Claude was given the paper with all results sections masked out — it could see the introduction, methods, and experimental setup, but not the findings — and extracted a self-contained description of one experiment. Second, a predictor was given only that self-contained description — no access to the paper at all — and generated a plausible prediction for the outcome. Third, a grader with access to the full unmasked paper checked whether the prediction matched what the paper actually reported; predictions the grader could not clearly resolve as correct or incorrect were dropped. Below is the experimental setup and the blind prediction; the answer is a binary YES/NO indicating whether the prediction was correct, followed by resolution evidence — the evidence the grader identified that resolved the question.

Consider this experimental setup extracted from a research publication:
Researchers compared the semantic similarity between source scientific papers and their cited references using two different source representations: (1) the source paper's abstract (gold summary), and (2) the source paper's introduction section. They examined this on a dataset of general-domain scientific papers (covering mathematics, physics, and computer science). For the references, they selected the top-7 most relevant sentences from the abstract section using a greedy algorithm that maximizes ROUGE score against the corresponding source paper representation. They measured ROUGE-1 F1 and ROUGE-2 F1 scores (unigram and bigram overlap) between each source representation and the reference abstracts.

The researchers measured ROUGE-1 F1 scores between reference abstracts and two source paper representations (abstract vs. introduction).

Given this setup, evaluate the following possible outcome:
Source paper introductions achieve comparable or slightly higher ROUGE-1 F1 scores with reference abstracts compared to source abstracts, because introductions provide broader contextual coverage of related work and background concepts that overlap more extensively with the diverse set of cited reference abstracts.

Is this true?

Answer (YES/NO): NO